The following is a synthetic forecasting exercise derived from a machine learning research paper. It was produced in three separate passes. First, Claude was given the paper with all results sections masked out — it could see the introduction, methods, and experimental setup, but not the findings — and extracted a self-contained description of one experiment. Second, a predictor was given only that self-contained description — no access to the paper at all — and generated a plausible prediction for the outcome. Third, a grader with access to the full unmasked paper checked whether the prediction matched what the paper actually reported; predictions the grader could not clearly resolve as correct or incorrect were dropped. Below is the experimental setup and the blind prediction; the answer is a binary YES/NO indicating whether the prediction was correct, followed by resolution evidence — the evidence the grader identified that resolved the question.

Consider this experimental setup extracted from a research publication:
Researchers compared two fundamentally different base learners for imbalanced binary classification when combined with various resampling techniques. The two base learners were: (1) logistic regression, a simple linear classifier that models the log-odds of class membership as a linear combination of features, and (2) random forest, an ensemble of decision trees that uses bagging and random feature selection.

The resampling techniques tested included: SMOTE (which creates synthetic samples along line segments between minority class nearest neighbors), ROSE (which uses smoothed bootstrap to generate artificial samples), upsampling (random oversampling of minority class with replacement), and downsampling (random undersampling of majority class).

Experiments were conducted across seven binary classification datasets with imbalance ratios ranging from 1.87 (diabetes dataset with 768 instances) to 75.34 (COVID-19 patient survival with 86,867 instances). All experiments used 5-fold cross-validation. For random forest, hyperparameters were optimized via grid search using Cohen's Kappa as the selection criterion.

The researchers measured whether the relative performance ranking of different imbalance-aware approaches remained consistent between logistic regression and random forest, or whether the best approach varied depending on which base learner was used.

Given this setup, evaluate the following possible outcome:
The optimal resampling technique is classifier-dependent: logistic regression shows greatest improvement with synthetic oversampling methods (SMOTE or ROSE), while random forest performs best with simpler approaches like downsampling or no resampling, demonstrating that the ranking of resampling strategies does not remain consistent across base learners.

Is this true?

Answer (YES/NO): NO